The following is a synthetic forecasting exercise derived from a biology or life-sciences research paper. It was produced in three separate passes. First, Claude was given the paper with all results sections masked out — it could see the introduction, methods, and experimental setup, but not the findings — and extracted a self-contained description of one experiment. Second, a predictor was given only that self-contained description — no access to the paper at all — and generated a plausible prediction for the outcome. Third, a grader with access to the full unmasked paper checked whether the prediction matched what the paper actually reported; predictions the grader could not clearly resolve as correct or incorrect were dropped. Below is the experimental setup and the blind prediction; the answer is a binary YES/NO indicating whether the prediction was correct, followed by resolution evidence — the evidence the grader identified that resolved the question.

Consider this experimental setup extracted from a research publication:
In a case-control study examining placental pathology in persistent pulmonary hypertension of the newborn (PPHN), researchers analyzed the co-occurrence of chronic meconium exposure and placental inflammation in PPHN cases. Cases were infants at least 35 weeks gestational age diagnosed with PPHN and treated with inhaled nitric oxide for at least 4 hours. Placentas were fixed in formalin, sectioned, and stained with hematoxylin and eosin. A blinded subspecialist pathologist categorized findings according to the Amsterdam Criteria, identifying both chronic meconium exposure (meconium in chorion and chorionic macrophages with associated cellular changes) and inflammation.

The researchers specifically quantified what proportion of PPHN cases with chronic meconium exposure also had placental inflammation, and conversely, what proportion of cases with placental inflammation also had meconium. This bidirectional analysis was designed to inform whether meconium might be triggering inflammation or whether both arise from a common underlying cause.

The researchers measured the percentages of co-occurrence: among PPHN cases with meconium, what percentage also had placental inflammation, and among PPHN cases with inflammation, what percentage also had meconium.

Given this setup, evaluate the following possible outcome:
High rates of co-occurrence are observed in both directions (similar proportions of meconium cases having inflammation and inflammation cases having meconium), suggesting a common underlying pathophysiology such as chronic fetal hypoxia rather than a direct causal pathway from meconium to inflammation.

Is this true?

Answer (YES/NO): NO